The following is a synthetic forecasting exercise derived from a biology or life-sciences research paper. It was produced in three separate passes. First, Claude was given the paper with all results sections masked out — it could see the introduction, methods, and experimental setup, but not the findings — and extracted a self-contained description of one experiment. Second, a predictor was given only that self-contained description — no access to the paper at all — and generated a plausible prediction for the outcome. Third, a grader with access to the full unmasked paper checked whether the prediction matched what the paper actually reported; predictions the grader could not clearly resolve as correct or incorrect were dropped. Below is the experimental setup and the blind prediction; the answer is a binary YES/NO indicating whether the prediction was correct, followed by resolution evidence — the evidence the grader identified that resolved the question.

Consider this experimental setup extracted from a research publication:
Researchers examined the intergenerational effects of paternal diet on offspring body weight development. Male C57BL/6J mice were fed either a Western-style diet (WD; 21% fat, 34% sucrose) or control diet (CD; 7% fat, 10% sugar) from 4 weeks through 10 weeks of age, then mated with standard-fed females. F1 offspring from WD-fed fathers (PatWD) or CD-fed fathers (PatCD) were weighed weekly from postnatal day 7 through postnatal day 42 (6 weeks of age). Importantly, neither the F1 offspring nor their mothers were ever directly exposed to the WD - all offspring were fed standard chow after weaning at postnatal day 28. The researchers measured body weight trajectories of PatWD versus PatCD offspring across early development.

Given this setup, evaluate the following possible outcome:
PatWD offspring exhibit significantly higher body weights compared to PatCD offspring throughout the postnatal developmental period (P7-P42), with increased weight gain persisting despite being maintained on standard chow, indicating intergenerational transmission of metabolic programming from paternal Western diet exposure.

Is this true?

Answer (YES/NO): NO